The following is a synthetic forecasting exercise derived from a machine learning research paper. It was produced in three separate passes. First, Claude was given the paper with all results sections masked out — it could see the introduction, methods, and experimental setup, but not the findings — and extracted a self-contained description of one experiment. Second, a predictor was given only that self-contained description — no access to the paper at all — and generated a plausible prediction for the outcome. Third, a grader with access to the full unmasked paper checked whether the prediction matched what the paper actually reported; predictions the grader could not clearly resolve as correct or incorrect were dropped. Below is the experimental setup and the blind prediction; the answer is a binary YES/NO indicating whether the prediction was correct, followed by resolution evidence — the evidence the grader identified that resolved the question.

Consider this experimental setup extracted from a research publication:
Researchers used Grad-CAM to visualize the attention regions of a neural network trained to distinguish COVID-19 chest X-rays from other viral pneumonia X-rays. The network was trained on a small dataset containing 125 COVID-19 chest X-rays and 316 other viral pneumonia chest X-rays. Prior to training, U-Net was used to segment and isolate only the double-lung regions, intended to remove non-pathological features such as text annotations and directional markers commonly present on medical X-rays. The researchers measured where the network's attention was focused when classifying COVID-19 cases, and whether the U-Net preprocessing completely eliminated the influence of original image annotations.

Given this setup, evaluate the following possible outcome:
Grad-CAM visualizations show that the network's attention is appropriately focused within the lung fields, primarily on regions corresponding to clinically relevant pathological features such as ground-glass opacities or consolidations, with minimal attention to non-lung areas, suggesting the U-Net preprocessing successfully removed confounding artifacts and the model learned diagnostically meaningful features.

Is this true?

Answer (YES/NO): NO